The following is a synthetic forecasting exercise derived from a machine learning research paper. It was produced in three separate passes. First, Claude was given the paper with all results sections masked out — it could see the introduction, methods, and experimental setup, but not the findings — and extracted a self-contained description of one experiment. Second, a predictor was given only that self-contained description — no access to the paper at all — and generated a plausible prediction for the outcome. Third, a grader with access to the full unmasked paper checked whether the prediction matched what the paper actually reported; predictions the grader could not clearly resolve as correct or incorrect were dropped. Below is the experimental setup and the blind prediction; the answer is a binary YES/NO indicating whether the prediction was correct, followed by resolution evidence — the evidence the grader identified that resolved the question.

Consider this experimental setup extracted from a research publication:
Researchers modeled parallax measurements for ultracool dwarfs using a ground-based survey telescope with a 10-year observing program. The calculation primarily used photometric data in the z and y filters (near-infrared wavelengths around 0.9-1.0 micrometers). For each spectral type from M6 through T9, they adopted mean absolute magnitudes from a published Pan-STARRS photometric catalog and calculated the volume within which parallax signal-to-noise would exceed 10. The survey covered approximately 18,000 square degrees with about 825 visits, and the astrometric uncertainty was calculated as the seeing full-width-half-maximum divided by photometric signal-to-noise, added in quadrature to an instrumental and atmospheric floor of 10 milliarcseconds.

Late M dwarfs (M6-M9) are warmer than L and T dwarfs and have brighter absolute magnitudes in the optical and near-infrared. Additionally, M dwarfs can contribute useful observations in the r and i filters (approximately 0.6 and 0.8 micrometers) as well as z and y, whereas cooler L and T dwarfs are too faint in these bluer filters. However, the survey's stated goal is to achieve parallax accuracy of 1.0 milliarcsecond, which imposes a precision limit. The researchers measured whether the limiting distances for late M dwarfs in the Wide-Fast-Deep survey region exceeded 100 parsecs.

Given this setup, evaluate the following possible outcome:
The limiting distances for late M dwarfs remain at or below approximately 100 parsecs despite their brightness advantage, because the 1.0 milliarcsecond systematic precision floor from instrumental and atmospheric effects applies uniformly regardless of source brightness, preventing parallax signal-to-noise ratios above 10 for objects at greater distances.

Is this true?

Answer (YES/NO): NO